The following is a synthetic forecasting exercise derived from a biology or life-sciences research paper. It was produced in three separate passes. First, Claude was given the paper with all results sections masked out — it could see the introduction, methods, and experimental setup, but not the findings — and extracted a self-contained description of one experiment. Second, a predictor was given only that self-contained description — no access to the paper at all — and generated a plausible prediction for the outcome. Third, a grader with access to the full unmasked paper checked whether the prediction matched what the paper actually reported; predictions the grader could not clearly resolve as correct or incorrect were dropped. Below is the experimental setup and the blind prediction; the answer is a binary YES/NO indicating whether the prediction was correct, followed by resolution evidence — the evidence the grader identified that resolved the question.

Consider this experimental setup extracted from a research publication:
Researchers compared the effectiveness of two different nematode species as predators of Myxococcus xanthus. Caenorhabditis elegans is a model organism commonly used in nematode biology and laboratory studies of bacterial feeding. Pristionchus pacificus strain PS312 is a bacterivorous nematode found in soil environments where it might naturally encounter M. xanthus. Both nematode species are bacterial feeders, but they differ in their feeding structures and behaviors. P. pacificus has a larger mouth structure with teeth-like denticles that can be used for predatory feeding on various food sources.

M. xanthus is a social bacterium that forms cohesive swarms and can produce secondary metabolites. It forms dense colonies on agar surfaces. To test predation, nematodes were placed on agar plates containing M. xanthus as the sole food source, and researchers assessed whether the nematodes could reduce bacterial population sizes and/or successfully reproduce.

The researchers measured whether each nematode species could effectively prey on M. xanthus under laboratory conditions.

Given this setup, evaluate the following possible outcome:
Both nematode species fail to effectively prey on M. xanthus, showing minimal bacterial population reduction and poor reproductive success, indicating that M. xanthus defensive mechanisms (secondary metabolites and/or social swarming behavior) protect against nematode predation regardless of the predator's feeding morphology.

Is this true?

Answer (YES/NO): NO